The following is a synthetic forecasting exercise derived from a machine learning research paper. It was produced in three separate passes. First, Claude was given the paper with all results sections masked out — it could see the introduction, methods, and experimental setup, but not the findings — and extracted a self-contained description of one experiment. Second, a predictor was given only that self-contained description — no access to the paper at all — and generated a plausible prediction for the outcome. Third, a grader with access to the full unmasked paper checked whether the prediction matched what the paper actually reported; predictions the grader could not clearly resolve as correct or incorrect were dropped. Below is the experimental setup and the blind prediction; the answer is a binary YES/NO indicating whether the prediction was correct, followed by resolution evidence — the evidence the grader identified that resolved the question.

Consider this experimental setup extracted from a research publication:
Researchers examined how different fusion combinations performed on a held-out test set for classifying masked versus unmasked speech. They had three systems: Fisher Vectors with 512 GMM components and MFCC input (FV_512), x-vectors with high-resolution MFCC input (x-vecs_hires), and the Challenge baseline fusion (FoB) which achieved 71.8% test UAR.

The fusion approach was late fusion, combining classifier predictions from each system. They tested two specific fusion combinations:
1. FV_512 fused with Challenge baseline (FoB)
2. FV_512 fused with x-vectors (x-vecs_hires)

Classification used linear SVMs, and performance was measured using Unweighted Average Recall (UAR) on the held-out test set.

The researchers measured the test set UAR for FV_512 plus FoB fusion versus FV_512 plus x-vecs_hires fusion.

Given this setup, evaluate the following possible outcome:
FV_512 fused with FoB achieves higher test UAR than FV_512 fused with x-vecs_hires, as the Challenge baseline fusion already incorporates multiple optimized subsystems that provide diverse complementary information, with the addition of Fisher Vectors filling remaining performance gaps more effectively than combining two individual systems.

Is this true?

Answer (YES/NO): NO